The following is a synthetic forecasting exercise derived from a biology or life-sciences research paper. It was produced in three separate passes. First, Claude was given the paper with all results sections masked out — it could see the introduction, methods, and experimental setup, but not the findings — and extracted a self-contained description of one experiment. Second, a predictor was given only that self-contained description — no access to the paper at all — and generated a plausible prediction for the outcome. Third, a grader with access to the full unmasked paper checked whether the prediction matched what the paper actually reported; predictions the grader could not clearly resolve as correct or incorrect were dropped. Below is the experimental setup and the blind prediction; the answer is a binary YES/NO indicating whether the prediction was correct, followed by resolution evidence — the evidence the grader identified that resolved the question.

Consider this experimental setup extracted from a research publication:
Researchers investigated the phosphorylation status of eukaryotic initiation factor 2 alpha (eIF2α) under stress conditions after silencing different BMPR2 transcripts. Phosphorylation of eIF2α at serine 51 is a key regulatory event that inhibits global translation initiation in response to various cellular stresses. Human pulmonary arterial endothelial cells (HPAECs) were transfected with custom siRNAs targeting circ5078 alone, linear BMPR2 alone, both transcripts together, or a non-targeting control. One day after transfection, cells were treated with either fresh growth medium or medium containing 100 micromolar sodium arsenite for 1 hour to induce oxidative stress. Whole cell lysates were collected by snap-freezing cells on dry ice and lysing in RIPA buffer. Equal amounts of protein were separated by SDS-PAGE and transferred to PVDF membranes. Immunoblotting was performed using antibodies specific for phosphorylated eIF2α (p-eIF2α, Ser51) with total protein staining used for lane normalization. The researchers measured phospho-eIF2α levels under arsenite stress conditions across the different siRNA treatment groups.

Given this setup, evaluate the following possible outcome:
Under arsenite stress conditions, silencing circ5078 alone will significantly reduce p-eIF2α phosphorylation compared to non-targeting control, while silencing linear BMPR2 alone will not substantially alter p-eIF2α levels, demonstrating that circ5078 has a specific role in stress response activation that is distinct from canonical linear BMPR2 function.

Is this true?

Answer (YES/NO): NO